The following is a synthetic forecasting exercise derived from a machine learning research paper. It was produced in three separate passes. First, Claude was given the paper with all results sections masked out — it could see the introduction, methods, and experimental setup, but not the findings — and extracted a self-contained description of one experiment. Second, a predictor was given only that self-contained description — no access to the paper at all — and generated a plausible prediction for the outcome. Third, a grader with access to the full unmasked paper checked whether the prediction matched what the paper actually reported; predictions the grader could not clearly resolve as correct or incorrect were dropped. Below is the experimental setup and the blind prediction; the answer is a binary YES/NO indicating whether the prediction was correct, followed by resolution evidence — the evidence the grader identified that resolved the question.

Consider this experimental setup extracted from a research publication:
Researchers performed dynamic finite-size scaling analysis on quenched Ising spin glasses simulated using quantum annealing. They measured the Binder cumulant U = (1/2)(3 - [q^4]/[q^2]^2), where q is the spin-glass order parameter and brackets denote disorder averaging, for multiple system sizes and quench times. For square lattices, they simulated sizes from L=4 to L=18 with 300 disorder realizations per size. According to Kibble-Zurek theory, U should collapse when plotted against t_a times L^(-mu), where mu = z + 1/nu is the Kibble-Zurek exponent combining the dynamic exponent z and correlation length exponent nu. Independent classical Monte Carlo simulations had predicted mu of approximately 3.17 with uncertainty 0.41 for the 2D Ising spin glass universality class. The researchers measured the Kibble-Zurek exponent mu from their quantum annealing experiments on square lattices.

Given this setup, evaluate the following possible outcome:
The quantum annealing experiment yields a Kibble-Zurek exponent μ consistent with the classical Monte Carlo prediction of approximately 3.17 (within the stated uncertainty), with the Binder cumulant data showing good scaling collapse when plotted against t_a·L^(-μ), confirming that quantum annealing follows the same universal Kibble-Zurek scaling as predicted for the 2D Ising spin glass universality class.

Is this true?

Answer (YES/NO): YES